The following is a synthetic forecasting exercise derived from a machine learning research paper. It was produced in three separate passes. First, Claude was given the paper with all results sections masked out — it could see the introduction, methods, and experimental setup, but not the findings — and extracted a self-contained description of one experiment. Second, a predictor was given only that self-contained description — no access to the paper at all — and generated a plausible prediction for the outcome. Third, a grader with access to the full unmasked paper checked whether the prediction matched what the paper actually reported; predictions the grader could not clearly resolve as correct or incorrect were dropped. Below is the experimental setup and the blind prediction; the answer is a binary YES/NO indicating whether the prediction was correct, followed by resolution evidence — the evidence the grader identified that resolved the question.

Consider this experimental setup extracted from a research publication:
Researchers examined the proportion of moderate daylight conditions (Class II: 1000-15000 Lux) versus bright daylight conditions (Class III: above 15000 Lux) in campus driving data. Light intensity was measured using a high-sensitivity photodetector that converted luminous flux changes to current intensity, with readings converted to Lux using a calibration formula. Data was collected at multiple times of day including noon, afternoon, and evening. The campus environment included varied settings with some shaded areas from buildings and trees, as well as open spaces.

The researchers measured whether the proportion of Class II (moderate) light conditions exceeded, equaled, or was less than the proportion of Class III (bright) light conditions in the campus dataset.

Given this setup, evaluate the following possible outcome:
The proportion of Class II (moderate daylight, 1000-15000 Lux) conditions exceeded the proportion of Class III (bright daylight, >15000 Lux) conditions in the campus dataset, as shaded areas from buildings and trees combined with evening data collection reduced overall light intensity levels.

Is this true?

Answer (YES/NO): YES